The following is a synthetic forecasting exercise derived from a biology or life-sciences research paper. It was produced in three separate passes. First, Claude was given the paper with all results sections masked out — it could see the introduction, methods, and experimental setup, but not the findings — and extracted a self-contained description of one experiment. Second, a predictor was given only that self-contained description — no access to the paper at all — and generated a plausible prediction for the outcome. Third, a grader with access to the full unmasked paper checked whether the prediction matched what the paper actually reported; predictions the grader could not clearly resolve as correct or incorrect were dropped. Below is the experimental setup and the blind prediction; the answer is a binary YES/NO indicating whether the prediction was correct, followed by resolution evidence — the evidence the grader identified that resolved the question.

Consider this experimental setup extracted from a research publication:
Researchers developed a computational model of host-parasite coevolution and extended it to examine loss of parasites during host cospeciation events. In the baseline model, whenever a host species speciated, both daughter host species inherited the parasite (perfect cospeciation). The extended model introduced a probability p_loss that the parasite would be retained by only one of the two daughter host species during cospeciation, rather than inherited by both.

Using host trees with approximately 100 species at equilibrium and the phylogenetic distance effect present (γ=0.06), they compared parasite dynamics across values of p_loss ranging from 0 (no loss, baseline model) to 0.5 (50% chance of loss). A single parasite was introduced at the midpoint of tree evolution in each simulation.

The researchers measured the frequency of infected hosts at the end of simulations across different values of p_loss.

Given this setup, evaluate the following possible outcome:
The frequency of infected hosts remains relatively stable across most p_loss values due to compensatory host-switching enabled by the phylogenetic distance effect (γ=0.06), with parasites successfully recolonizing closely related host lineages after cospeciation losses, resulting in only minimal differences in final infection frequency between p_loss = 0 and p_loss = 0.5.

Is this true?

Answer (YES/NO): YES